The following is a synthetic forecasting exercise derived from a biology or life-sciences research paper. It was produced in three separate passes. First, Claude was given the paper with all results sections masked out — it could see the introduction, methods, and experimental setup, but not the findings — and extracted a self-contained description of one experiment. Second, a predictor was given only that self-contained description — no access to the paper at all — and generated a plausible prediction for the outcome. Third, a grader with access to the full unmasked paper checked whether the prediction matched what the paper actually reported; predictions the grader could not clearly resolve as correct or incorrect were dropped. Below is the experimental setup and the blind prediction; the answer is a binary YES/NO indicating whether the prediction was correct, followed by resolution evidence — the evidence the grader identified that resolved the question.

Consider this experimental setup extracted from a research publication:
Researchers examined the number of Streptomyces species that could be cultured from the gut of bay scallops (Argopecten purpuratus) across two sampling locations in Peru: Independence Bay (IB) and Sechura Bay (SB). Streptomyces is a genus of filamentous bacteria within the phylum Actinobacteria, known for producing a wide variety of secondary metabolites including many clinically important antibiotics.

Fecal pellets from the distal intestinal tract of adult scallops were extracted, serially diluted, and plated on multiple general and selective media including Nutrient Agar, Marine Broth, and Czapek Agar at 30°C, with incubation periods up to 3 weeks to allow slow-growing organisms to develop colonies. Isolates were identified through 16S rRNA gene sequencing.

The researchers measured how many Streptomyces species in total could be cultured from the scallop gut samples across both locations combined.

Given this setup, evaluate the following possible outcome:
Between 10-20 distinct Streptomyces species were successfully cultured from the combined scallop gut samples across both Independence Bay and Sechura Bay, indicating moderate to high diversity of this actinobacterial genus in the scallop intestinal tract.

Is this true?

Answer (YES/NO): NO